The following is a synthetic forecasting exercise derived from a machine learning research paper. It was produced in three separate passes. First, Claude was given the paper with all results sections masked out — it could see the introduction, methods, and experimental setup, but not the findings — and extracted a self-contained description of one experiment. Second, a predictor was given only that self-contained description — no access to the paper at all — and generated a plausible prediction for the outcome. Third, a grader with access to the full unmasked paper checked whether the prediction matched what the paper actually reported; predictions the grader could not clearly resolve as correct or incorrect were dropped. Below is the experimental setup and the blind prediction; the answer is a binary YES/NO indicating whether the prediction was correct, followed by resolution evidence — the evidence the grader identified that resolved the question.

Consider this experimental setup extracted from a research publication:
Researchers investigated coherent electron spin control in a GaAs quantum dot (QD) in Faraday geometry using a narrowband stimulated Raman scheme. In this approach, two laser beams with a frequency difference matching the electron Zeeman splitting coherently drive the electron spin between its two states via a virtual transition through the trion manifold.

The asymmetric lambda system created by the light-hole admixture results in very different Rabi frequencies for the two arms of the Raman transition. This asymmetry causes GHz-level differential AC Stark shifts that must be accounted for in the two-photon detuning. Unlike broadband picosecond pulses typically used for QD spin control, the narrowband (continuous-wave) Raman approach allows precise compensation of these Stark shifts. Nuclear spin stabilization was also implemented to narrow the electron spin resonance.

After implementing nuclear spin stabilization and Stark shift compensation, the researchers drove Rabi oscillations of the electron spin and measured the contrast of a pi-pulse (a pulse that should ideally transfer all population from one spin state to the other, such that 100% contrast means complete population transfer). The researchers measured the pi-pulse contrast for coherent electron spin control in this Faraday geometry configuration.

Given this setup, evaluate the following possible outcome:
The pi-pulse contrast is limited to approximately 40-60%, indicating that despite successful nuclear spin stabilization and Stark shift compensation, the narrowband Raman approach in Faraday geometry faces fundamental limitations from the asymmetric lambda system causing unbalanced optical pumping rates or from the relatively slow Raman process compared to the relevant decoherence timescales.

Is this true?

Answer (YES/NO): NO